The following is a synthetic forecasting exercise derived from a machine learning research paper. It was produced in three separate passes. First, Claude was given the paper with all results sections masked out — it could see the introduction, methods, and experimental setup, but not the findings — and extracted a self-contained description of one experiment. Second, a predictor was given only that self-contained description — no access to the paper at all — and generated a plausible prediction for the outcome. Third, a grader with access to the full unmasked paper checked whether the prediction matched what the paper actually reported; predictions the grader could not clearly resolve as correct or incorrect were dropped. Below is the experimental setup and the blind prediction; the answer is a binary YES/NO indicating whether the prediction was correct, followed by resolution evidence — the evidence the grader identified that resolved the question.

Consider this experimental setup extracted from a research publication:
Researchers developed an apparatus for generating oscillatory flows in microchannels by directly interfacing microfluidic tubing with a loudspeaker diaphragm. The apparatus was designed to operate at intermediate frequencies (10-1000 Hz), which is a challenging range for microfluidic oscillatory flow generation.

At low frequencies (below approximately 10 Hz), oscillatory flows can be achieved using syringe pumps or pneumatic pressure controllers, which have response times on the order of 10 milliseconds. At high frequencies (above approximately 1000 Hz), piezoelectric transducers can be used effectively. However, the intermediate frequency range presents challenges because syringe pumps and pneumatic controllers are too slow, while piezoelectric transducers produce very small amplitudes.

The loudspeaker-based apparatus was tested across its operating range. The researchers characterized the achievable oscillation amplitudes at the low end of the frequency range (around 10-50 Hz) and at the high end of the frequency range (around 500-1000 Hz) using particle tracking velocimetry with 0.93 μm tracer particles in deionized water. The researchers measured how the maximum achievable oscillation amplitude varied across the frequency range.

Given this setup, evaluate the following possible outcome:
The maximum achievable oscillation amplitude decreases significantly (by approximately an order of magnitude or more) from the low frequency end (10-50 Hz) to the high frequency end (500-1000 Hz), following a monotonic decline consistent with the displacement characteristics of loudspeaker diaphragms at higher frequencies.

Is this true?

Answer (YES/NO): NO